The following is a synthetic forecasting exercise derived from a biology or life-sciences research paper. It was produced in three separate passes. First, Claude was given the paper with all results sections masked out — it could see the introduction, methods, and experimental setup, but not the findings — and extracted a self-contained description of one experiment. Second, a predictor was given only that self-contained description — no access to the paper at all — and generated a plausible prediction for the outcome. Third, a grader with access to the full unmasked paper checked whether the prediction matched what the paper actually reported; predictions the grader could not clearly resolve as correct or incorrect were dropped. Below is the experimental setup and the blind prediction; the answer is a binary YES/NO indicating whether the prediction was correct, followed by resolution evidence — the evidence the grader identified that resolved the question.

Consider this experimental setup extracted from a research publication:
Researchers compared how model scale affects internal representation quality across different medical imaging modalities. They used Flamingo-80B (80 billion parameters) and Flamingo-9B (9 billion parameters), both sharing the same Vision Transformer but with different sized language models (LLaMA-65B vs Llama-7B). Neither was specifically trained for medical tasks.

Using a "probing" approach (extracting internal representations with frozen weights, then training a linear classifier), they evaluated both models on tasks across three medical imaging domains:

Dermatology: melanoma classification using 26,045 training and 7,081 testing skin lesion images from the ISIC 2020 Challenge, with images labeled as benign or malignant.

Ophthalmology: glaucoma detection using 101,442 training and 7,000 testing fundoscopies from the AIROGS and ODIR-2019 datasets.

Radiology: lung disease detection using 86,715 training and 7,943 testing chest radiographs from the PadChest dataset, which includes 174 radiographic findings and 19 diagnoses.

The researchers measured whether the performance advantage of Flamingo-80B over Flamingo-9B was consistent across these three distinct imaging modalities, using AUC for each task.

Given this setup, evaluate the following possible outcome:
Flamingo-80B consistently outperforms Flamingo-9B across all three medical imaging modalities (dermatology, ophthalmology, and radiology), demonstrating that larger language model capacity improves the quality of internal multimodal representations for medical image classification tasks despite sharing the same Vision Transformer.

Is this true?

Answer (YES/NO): YES